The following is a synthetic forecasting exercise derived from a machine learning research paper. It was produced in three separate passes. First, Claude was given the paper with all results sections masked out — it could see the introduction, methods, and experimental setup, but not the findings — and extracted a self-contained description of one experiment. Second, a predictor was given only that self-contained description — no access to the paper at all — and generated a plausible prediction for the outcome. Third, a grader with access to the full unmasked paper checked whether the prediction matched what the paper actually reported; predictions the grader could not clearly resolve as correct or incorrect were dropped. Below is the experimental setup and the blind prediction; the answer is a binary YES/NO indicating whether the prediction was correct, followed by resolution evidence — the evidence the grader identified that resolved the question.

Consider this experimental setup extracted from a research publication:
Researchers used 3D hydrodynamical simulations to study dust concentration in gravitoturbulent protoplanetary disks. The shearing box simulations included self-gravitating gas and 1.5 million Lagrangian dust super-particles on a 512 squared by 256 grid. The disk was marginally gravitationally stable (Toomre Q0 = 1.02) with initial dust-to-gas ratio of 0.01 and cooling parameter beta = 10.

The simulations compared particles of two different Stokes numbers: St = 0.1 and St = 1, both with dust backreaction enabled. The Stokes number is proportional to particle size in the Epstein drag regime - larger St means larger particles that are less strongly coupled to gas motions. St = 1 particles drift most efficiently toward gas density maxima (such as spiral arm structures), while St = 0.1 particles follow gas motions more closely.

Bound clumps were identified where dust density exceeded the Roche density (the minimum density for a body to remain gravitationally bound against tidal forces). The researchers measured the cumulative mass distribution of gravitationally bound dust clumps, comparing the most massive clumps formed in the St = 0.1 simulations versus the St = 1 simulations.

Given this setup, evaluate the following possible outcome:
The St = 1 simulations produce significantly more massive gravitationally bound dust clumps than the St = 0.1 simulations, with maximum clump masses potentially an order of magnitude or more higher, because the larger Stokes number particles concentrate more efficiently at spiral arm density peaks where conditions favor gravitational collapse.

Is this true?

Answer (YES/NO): YES